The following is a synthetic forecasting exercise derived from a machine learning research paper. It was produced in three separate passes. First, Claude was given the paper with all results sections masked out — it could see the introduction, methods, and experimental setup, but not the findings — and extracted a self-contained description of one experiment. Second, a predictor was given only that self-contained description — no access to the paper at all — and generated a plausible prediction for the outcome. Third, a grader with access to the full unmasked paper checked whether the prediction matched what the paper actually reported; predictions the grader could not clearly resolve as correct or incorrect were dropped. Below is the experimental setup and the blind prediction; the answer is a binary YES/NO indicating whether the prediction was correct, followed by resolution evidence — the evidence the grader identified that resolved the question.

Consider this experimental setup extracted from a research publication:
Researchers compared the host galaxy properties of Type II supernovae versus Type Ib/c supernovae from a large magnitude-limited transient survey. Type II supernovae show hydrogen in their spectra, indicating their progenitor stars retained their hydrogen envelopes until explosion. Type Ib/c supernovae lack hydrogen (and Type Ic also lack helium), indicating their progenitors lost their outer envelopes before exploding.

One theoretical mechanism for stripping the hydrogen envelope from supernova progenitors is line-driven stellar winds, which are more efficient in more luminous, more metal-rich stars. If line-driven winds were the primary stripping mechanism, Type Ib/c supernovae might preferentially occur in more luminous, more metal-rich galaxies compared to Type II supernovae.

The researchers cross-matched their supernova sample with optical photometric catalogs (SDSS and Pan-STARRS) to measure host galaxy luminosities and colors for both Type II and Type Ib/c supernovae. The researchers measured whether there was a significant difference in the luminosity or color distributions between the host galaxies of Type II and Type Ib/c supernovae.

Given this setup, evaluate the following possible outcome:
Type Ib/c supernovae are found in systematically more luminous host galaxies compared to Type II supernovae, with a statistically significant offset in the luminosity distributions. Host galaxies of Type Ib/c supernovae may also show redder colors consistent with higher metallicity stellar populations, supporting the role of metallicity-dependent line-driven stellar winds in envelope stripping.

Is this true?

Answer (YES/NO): NO